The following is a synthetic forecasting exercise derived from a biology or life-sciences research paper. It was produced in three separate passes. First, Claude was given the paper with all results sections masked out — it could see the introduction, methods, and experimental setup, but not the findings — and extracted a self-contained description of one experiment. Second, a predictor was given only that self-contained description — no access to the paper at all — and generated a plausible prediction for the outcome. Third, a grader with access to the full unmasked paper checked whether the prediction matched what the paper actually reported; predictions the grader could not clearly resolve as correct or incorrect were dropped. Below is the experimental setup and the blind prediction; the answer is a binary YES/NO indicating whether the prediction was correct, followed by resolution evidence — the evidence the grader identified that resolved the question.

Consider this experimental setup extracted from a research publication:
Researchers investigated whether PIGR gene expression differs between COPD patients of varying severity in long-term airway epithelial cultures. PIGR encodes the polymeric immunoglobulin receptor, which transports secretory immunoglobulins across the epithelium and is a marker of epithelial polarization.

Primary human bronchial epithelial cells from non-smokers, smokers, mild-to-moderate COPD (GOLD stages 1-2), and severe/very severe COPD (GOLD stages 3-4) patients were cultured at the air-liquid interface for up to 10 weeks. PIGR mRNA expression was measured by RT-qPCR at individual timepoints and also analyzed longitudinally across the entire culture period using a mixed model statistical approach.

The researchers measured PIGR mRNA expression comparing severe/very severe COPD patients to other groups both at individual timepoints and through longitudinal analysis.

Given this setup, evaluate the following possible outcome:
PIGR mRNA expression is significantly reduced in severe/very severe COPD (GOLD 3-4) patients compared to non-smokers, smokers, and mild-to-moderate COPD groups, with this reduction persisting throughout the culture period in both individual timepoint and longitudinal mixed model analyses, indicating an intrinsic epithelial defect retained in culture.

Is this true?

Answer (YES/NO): NO